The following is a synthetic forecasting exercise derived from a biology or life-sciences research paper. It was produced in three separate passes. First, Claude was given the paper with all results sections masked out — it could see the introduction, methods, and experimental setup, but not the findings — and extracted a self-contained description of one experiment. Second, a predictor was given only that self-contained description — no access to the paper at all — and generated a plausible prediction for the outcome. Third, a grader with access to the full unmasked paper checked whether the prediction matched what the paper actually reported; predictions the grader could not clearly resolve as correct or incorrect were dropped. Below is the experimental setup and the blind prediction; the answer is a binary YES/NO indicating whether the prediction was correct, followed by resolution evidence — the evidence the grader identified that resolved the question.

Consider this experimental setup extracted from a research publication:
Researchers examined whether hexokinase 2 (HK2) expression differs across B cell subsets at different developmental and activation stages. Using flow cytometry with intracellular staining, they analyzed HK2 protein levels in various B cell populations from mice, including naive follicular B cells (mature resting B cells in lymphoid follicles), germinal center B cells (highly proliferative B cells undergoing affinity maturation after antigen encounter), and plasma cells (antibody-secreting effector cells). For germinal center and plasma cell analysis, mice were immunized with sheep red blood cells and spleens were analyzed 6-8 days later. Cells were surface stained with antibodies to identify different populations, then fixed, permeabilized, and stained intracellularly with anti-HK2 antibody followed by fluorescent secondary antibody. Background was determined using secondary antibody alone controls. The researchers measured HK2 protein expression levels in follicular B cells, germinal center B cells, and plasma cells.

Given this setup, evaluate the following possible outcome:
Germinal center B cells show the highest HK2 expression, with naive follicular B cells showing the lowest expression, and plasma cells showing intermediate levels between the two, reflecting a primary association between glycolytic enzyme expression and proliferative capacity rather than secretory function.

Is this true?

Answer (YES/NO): NO